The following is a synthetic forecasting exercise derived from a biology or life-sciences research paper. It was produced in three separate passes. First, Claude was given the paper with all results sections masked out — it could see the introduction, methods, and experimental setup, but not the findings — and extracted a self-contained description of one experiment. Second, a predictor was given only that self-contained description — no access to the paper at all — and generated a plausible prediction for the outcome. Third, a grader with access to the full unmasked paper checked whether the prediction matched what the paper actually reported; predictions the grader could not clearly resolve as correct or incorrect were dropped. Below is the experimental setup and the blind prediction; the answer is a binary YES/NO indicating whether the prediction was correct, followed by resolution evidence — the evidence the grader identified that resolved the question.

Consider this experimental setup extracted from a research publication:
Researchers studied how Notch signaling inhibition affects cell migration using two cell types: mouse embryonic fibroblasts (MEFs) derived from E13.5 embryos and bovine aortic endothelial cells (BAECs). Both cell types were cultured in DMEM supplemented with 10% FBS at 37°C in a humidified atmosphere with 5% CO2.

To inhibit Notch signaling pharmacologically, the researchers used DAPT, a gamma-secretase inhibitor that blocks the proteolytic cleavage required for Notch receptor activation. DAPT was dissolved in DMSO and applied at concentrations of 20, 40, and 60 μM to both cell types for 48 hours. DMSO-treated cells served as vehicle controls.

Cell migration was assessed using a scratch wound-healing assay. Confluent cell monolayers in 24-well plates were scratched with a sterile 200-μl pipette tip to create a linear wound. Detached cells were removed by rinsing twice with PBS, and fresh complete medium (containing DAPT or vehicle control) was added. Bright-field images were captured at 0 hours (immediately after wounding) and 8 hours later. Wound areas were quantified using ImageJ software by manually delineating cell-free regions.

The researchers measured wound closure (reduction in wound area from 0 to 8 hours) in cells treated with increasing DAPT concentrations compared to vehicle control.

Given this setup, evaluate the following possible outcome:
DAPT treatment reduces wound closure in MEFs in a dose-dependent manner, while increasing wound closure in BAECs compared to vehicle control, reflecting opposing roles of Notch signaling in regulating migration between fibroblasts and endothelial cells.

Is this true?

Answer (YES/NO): NO